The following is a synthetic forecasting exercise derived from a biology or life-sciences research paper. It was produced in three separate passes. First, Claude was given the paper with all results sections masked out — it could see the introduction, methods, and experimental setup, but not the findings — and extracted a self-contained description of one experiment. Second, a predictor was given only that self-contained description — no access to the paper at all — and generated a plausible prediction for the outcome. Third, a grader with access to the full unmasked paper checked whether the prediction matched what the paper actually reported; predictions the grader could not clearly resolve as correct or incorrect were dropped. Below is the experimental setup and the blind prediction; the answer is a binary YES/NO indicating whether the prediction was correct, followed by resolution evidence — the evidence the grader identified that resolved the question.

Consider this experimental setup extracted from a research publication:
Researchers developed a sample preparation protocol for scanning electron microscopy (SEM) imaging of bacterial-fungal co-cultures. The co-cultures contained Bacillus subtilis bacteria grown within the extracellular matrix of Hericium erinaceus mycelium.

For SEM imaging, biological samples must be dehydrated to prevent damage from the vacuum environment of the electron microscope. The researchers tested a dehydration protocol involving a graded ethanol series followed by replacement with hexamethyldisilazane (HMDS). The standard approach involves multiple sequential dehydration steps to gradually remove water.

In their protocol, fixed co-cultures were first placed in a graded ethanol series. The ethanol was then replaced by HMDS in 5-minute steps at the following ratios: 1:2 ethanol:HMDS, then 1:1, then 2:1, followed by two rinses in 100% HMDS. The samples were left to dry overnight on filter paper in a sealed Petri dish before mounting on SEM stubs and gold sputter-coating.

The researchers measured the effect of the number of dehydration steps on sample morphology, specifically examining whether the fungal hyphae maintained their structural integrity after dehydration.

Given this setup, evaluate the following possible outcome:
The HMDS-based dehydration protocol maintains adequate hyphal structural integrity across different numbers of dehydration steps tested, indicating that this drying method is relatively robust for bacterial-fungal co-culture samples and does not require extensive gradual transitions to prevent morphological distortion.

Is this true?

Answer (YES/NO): NO